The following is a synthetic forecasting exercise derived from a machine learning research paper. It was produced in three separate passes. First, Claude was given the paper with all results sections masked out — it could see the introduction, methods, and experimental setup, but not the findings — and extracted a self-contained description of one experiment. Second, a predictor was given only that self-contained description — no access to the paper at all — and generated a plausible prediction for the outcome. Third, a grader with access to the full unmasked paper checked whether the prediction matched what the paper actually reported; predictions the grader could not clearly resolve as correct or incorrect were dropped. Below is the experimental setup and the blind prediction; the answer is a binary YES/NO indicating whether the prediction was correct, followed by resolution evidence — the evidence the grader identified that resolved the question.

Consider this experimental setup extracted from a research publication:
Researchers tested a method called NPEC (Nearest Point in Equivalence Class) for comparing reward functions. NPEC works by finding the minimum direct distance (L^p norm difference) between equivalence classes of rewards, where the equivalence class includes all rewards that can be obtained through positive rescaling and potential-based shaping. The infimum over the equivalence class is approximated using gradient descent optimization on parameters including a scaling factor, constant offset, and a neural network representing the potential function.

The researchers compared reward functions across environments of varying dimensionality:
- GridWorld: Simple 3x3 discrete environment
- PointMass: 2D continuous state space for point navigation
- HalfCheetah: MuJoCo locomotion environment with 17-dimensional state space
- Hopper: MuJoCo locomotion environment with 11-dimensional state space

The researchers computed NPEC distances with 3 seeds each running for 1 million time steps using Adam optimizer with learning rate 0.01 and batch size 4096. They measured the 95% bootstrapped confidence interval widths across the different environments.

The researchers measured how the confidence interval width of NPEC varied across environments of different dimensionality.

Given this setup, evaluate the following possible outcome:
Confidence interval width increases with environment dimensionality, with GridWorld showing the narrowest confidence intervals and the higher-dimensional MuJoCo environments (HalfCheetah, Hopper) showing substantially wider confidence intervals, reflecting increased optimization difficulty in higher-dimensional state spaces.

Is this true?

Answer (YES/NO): NO